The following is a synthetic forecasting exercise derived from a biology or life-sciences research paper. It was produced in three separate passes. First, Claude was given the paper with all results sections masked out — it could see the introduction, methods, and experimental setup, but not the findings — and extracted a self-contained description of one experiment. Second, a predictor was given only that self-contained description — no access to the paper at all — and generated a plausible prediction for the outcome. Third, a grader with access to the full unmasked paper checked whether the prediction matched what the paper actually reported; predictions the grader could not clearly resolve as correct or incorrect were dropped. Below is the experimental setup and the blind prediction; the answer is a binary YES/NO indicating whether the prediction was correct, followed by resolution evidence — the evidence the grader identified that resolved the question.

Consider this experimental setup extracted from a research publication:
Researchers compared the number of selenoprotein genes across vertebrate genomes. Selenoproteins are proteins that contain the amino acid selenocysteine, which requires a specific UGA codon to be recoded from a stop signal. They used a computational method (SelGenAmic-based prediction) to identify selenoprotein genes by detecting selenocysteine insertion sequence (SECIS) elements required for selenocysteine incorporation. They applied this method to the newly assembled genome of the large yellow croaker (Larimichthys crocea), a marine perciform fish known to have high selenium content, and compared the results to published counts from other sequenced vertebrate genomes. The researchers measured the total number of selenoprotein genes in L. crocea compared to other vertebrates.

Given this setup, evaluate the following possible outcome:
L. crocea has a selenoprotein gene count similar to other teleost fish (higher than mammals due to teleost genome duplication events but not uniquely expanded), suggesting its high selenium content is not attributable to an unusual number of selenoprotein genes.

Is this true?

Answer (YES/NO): NO